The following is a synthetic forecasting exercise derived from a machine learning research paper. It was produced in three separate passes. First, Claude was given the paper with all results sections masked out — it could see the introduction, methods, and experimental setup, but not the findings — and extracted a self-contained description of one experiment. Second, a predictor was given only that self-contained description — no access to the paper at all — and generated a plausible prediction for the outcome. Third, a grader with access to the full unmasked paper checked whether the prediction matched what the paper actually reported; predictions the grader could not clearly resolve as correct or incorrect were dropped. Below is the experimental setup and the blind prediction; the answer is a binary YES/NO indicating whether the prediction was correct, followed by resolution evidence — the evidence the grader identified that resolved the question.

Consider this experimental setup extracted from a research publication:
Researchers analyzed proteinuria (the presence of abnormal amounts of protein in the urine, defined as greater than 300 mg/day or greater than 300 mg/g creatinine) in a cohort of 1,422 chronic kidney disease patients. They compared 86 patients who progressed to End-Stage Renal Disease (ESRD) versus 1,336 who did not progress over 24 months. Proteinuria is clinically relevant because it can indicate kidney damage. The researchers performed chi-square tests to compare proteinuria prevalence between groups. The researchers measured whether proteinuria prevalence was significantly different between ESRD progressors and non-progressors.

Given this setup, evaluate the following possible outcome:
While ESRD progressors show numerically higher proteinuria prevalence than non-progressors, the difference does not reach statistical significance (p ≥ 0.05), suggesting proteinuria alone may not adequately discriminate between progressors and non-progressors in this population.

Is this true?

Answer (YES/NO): NO